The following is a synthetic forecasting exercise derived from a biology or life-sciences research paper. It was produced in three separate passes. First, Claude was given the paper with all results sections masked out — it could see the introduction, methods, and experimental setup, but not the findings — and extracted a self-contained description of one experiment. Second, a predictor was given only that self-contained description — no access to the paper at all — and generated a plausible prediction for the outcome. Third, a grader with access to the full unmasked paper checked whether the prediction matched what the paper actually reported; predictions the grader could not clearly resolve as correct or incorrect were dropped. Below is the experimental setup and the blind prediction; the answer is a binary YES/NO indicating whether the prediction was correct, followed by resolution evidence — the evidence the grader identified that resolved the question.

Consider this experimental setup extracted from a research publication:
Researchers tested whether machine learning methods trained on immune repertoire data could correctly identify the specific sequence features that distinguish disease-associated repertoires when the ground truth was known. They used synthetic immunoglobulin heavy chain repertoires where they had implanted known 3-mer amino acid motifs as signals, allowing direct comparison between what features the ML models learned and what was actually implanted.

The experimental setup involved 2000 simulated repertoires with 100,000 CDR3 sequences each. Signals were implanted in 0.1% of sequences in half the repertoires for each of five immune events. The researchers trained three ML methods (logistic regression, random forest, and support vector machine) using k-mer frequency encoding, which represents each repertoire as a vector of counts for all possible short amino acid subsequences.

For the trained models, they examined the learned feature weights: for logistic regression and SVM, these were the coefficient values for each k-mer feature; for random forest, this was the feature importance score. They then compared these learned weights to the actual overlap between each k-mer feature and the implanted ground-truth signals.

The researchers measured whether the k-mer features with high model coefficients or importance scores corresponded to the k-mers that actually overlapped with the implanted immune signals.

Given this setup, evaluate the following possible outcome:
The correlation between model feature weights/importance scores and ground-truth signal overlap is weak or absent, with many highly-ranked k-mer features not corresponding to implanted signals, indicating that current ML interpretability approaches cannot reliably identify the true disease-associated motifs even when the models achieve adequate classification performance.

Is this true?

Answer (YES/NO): NO